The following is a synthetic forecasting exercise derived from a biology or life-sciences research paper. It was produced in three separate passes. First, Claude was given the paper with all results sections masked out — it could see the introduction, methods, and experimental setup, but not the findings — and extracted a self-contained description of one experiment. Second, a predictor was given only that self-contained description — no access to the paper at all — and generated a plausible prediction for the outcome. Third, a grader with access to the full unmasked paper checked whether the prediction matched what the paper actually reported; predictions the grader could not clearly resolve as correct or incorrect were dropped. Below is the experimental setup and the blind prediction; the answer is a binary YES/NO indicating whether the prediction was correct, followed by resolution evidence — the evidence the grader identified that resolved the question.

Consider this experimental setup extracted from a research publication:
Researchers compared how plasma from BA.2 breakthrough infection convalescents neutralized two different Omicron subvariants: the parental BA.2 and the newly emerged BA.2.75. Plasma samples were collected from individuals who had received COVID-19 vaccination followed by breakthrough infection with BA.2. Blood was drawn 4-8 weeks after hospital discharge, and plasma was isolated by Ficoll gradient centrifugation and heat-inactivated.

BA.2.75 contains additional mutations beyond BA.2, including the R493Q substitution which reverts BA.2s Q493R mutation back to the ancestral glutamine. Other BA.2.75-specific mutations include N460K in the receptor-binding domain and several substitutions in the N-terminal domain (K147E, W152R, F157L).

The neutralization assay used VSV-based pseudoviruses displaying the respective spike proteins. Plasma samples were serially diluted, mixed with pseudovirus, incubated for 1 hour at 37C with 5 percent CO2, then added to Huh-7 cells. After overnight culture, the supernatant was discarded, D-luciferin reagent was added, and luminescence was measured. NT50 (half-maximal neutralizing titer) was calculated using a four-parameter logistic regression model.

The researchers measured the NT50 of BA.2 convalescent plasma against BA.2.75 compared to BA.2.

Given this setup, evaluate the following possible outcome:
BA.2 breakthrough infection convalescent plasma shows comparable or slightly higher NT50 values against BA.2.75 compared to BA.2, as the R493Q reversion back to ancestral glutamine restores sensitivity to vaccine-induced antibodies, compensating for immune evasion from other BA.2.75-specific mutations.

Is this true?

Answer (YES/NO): NO